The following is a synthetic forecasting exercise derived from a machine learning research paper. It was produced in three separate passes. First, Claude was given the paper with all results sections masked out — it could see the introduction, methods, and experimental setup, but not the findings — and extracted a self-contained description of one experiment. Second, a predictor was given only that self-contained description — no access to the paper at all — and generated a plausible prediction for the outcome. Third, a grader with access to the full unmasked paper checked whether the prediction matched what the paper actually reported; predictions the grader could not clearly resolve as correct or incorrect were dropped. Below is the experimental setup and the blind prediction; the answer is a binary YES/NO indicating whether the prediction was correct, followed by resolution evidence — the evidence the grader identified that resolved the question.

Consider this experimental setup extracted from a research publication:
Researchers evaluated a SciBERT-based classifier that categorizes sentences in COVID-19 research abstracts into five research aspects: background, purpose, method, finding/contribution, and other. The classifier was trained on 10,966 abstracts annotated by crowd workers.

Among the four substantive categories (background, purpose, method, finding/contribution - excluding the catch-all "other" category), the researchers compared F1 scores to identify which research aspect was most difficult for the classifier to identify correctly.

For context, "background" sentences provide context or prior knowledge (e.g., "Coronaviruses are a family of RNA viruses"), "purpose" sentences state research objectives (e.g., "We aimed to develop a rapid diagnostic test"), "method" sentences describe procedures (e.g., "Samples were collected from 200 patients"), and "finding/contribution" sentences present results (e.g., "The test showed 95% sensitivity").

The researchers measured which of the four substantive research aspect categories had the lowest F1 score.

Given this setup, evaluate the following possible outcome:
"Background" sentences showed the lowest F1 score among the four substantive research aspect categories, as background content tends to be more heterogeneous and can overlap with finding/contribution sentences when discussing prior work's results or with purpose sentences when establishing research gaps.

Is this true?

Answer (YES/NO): NO